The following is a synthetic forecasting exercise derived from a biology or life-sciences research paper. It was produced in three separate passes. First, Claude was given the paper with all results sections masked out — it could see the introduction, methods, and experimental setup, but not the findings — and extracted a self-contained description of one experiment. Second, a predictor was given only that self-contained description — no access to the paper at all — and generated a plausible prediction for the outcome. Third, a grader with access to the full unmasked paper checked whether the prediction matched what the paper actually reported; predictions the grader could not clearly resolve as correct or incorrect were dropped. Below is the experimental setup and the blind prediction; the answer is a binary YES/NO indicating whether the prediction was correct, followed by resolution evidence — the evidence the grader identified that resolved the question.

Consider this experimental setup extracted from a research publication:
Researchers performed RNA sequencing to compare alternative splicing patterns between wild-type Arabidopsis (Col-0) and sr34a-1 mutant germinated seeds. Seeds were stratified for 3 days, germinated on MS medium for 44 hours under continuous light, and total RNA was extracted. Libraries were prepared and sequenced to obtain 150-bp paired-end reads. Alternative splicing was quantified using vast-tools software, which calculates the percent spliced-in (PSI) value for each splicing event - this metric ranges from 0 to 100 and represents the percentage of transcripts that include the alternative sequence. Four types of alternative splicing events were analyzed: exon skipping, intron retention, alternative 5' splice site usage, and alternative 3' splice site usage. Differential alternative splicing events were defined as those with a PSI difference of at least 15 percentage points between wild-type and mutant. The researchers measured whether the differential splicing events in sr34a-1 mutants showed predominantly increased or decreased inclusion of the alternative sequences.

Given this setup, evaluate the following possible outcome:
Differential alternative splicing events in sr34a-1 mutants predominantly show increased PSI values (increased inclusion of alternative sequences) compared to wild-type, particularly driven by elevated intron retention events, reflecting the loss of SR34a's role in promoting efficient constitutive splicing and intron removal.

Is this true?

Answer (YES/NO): YES